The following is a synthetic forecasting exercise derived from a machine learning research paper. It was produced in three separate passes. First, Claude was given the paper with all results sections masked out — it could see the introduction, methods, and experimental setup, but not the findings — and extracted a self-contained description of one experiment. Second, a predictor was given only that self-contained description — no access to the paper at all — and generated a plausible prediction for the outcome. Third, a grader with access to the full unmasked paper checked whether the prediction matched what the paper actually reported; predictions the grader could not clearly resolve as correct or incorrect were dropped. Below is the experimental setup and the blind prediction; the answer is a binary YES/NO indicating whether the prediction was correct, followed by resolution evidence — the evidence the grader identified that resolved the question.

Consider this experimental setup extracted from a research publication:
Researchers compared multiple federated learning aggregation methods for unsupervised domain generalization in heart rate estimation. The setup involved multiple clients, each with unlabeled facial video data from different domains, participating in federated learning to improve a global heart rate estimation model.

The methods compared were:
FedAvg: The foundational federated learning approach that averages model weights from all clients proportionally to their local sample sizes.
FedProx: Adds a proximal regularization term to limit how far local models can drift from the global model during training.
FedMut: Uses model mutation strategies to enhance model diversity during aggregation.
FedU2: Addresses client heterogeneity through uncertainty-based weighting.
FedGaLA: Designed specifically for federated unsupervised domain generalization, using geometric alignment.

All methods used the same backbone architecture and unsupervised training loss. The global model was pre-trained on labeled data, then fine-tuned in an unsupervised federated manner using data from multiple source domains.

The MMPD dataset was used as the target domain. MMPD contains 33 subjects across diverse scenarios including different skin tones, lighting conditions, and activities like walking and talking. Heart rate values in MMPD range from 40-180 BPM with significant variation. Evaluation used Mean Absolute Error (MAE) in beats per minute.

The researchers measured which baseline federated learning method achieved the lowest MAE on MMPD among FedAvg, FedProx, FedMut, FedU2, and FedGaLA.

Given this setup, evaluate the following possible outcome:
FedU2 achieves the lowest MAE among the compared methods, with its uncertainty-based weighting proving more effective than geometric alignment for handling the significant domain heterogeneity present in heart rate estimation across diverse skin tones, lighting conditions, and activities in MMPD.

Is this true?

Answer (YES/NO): NO